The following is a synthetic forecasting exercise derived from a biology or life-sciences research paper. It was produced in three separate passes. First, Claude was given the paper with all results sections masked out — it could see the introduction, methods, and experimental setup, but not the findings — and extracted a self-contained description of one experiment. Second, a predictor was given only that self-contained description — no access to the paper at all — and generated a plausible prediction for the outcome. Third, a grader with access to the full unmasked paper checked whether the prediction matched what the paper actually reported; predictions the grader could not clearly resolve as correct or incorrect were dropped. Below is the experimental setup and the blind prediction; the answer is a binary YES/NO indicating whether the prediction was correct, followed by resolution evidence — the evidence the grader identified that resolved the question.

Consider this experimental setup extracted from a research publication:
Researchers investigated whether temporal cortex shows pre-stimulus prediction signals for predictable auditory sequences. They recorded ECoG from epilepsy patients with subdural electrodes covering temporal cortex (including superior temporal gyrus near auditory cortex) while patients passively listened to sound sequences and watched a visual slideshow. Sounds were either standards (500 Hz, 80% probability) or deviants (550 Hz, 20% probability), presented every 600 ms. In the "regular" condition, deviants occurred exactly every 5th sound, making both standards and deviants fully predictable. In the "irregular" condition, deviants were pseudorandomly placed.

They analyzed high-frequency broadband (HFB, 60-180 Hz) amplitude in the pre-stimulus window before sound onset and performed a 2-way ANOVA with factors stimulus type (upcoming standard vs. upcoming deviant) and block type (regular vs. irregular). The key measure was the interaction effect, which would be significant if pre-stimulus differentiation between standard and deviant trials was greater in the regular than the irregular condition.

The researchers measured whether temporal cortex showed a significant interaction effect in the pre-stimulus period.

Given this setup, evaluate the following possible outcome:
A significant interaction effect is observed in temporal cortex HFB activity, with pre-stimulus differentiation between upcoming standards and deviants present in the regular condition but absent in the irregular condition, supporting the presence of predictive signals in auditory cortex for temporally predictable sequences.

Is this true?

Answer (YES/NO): NO